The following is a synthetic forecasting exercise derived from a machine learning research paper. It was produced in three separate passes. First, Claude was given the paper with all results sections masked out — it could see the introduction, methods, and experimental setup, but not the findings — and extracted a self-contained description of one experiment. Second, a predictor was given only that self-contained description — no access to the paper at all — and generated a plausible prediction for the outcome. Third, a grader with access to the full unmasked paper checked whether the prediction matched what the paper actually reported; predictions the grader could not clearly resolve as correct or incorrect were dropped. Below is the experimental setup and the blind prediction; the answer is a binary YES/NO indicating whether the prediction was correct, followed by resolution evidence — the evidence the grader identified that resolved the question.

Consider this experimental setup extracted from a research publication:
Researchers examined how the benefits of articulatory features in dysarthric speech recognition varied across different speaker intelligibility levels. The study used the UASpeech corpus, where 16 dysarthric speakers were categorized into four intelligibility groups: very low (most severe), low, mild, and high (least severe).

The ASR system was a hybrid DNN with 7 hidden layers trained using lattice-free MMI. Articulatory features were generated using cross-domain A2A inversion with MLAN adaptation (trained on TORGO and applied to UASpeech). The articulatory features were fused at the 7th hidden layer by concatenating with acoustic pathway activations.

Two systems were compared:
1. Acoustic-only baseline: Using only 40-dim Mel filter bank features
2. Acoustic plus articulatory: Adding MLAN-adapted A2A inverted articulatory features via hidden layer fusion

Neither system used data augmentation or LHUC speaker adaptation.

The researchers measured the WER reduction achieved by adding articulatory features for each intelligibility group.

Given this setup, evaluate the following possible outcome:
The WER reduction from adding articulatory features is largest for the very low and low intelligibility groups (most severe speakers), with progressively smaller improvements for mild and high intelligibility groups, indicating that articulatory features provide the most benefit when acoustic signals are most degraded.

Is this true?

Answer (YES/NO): NO